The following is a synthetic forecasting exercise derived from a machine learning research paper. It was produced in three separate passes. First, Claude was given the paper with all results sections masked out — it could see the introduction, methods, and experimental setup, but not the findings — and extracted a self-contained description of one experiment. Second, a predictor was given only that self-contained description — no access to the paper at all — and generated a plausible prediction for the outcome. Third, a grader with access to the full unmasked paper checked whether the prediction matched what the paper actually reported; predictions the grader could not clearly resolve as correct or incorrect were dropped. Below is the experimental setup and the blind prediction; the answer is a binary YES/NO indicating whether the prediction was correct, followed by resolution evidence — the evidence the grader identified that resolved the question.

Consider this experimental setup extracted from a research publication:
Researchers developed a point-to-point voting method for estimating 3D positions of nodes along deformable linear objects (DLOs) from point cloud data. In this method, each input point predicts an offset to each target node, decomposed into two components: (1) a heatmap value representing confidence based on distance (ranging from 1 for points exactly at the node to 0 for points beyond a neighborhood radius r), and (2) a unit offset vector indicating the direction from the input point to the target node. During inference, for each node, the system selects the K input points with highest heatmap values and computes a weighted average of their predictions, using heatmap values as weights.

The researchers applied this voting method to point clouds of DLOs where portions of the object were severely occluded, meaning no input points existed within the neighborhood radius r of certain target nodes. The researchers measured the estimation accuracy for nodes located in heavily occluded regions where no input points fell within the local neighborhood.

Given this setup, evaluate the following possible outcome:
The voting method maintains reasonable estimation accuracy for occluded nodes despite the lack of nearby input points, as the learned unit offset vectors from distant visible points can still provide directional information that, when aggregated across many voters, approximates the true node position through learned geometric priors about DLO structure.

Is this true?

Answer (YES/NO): NO